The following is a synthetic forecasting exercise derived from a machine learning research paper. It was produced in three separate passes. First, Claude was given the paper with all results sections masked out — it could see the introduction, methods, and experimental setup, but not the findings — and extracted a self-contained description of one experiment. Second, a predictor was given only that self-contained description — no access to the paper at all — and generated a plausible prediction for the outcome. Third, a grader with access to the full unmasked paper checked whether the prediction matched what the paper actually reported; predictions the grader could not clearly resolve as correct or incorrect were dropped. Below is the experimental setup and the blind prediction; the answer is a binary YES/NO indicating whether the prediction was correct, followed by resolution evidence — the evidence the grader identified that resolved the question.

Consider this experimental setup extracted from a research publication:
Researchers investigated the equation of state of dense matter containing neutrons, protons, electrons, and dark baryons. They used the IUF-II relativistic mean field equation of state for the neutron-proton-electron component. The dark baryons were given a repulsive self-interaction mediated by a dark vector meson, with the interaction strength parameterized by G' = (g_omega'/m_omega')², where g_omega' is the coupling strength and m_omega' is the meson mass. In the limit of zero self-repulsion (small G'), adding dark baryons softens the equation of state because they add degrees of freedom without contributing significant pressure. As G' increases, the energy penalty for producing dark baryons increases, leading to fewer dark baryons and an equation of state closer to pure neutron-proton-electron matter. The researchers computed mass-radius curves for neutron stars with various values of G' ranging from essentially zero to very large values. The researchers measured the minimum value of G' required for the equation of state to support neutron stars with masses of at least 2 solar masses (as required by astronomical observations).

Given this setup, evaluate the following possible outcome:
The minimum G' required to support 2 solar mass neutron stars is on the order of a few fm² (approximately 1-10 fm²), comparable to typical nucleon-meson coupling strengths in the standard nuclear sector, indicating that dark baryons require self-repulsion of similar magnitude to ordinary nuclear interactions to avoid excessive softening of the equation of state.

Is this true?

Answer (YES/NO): NO